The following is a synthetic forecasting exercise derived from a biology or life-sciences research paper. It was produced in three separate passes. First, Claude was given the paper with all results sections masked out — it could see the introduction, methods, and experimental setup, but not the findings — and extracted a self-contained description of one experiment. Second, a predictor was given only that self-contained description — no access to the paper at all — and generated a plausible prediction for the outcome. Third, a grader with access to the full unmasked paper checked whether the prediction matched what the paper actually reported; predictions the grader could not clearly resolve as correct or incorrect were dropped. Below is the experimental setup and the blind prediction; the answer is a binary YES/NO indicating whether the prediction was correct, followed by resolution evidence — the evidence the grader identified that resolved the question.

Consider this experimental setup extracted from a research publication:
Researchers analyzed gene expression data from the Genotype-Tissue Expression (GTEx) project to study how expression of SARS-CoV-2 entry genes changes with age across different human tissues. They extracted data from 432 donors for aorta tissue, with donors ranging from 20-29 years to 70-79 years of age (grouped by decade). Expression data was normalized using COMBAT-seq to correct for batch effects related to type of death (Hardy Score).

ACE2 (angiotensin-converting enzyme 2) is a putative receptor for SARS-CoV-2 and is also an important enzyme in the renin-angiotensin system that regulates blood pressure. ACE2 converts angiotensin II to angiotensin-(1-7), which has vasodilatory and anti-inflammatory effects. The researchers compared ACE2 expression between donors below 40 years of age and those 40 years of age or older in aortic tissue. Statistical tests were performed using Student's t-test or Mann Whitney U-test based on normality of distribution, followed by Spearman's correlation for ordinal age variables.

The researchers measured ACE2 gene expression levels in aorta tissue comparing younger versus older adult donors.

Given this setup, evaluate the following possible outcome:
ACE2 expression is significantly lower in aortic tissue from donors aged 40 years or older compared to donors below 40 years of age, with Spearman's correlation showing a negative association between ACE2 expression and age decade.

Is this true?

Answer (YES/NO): YES